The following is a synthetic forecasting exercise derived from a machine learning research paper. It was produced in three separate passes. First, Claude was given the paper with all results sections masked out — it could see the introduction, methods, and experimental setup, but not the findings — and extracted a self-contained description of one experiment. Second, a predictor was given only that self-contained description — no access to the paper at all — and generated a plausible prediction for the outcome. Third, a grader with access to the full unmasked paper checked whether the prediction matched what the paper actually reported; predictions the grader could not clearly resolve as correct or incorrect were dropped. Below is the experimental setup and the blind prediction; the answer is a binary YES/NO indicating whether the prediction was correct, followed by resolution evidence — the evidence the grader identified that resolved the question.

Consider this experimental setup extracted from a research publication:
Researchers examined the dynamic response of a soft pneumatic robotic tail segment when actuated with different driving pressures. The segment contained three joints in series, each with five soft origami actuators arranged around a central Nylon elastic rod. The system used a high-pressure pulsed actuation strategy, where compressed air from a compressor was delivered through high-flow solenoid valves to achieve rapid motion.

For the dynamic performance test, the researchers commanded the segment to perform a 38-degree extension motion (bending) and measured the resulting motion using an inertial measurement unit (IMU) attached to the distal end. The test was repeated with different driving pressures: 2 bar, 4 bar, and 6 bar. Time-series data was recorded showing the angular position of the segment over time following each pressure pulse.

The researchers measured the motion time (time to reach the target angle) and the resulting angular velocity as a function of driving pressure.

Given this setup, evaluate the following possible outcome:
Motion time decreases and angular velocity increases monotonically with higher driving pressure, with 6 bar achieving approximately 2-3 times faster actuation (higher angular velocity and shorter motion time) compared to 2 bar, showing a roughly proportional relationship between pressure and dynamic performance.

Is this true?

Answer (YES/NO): NO